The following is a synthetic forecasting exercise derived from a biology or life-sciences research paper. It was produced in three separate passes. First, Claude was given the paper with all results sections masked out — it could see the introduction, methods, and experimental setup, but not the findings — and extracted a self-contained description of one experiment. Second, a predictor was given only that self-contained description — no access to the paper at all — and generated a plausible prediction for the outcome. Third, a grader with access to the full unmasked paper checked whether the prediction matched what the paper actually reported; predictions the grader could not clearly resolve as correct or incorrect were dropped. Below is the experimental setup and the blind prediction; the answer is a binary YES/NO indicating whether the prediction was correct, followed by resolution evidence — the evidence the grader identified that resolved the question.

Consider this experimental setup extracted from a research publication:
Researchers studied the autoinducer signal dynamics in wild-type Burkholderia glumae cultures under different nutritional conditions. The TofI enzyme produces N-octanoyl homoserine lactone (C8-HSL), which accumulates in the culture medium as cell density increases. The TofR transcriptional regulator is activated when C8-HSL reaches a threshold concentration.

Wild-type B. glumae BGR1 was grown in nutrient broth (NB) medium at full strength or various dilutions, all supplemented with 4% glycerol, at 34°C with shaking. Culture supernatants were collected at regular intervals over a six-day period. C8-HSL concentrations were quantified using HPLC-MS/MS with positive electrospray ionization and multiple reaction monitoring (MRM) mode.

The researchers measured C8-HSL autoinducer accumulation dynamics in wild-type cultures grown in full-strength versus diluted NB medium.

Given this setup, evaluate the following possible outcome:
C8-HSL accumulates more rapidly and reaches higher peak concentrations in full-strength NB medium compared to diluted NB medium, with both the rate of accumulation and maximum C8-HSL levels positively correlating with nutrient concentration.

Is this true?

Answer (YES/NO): NO